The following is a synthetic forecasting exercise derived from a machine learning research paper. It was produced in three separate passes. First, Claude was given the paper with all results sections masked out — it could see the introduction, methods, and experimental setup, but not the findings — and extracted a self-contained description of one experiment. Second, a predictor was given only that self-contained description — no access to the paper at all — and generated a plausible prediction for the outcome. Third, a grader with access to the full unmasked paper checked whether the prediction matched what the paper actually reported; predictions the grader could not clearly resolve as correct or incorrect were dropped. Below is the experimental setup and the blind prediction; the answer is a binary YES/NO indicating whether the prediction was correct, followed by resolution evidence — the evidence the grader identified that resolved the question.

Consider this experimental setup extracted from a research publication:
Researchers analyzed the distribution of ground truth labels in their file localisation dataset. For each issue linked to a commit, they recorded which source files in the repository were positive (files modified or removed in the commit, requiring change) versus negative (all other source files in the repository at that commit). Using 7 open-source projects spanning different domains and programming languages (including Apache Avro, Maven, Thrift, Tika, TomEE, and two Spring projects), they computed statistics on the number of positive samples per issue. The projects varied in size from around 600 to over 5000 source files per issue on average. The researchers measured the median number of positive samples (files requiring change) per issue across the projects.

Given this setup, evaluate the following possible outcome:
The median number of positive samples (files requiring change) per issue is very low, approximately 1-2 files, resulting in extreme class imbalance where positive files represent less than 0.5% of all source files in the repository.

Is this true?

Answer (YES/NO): YES